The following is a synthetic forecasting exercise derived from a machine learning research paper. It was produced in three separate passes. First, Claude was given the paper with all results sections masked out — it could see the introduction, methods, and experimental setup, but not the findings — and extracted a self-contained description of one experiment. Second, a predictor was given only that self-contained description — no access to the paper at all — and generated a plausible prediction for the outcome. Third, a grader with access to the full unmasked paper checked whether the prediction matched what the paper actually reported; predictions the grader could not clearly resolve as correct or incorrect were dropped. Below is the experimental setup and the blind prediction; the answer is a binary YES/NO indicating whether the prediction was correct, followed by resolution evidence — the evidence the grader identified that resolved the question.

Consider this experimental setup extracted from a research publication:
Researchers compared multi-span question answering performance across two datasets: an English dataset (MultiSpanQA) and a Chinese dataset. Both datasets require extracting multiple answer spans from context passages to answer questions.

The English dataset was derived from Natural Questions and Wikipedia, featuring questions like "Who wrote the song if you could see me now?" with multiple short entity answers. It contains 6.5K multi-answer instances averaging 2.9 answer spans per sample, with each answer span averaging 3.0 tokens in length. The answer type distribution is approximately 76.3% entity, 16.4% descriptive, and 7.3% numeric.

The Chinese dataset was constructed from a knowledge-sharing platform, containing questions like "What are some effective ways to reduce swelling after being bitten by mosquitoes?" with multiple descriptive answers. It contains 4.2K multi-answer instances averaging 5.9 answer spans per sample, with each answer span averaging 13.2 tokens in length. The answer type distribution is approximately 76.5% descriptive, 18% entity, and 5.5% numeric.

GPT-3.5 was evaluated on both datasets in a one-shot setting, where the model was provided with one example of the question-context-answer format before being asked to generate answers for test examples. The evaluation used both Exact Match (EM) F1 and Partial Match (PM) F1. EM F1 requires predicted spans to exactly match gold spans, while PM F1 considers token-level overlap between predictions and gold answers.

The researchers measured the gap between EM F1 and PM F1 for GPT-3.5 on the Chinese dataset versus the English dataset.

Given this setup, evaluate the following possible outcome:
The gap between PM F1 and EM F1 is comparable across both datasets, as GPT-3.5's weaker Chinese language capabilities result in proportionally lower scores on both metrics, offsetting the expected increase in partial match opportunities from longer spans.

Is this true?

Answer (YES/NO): NO